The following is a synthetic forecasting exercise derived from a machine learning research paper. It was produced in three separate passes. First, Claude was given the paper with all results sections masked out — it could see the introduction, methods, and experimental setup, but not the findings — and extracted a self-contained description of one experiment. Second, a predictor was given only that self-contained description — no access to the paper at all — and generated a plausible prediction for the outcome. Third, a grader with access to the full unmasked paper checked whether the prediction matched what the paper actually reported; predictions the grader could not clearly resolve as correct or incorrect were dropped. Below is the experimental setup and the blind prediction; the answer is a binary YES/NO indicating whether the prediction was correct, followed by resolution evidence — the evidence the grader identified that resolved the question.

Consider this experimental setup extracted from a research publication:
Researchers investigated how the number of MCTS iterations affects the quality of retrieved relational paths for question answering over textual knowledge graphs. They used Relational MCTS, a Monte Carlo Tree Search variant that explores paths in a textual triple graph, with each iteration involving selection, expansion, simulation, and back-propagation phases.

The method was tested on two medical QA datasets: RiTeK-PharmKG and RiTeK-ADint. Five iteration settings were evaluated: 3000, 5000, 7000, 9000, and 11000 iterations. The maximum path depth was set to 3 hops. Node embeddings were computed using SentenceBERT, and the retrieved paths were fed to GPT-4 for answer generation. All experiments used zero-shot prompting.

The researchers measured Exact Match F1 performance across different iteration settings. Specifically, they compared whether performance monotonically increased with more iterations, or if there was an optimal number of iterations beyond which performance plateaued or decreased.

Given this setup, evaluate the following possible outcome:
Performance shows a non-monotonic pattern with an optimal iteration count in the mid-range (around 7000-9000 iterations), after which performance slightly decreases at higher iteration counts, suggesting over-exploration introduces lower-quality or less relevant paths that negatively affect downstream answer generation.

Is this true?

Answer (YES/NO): NO